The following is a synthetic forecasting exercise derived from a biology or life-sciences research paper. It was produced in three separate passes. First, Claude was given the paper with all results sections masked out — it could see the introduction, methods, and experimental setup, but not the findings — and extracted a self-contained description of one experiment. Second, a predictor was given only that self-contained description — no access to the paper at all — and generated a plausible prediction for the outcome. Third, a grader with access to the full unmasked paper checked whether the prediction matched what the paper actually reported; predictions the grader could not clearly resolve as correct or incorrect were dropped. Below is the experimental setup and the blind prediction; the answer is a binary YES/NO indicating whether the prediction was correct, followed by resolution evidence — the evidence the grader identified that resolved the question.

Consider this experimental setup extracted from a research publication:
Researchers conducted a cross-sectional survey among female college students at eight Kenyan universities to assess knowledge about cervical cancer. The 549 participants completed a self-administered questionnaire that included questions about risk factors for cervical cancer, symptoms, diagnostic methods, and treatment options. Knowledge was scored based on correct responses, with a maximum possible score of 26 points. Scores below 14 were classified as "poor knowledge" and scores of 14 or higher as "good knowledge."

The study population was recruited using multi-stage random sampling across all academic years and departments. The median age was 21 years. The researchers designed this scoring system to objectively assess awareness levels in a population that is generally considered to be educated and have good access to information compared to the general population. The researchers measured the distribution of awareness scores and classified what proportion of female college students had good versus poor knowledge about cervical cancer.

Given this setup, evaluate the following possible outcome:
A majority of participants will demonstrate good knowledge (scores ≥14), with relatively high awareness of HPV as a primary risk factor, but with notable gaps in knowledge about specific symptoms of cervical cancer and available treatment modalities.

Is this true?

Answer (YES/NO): NO